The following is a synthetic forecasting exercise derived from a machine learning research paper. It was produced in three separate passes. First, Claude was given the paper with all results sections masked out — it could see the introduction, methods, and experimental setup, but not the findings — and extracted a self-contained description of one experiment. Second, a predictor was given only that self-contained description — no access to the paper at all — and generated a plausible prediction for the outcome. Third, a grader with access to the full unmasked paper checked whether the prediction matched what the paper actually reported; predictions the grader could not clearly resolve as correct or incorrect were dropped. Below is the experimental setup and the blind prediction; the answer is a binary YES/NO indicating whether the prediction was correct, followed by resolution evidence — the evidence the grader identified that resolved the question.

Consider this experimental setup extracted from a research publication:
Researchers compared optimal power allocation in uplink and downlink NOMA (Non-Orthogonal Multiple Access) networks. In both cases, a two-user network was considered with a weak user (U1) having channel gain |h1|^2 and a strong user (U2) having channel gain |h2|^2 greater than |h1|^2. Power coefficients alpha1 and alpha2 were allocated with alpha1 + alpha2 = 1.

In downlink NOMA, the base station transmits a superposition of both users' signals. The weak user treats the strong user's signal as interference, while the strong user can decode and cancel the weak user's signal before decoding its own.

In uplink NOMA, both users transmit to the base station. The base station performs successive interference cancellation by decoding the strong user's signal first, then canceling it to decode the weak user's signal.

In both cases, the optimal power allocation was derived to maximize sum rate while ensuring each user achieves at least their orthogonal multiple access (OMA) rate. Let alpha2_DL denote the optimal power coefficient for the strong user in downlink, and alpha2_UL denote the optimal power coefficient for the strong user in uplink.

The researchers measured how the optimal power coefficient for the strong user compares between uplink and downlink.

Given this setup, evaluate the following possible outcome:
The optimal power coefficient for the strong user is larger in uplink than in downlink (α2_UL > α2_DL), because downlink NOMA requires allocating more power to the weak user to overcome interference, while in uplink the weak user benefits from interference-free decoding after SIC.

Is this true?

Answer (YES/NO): YES